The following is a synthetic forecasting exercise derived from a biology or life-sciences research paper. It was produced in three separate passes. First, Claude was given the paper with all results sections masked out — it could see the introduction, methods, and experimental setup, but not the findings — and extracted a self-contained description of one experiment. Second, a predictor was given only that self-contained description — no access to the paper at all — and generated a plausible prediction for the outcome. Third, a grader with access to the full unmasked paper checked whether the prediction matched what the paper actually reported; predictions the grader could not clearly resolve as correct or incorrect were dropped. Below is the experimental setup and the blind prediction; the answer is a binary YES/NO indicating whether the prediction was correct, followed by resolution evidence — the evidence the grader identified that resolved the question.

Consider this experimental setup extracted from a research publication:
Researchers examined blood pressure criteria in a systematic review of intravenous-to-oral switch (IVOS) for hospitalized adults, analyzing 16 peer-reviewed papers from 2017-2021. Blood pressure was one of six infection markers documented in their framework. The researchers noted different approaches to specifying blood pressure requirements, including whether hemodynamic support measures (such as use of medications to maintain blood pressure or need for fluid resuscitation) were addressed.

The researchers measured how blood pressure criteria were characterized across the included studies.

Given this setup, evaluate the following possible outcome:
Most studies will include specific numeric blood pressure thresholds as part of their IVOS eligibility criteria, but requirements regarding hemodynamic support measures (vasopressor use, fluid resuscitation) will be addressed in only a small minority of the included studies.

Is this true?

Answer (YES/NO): NO